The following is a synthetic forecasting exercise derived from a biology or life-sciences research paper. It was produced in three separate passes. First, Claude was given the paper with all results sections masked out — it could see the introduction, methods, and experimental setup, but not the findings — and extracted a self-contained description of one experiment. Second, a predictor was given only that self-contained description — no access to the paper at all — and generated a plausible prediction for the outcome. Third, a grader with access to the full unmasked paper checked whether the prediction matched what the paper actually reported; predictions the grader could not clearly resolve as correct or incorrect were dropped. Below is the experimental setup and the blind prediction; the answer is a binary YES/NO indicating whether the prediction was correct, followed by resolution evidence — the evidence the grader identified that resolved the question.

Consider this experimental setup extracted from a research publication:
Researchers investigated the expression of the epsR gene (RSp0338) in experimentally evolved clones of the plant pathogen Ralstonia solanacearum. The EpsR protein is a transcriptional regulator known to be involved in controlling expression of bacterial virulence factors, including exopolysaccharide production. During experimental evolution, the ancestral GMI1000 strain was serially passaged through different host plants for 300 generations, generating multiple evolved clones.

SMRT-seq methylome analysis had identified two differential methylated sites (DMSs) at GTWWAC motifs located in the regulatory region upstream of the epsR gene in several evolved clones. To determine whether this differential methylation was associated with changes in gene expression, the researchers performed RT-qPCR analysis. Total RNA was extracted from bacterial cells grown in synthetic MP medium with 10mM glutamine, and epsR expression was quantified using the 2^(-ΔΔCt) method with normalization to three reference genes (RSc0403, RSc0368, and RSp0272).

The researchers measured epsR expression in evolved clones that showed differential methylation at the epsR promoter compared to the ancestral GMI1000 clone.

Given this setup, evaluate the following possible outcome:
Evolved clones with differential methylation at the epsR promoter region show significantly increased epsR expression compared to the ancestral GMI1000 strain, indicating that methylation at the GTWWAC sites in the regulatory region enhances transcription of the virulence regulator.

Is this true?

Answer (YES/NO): NO